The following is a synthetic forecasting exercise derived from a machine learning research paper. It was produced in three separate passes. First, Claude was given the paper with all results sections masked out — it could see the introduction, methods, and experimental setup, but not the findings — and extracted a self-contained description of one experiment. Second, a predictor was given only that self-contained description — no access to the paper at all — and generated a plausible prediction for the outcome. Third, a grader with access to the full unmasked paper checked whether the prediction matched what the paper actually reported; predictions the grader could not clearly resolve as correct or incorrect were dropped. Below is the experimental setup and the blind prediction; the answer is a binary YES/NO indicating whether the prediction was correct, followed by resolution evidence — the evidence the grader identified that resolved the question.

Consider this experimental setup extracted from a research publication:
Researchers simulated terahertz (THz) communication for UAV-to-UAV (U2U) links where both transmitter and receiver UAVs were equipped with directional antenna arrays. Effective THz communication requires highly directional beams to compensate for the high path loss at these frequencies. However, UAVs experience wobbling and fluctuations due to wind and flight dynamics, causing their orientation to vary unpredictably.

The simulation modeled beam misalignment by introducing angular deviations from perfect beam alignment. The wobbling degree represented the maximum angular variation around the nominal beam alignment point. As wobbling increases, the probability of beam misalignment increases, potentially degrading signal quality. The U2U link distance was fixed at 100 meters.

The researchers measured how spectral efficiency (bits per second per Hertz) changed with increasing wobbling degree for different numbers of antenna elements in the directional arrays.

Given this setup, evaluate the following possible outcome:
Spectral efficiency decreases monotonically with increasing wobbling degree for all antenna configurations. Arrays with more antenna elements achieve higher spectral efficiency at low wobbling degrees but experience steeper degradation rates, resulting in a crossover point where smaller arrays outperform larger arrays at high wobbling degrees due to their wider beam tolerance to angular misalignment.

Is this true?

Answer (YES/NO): YES